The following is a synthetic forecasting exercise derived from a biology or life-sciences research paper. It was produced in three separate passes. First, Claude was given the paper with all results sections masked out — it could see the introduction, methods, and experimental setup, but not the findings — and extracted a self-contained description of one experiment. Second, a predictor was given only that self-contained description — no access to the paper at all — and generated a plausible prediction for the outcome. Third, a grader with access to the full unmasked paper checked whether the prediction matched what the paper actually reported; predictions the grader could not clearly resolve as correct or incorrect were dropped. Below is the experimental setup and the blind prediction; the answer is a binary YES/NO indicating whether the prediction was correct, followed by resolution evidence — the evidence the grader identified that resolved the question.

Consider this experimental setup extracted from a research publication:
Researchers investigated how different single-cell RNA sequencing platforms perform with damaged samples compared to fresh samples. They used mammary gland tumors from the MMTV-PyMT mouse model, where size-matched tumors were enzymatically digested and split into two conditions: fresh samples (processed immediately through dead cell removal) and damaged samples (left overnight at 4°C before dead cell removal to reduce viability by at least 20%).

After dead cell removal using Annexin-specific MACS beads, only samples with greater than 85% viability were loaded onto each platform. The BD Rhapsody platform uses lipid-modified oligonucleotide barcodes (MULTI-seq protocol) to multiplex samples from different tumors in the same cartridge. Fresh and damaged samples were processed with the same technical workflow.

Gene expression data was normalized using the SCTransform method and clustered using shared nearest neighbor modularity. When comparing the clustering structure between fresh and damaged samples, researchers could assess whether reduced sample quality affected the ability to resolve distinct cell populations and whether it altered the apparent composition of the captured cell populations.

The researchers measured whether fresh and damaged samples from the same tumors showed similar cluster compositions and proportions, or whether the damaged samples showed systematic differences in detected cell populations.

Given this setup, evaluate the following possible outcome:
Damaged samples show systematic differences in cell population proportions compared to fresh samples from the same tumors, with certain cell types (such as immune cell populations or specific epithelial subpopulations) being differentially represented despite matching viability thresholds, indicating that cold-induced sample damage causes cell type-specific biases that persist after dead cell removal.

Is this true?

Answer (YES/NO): YES